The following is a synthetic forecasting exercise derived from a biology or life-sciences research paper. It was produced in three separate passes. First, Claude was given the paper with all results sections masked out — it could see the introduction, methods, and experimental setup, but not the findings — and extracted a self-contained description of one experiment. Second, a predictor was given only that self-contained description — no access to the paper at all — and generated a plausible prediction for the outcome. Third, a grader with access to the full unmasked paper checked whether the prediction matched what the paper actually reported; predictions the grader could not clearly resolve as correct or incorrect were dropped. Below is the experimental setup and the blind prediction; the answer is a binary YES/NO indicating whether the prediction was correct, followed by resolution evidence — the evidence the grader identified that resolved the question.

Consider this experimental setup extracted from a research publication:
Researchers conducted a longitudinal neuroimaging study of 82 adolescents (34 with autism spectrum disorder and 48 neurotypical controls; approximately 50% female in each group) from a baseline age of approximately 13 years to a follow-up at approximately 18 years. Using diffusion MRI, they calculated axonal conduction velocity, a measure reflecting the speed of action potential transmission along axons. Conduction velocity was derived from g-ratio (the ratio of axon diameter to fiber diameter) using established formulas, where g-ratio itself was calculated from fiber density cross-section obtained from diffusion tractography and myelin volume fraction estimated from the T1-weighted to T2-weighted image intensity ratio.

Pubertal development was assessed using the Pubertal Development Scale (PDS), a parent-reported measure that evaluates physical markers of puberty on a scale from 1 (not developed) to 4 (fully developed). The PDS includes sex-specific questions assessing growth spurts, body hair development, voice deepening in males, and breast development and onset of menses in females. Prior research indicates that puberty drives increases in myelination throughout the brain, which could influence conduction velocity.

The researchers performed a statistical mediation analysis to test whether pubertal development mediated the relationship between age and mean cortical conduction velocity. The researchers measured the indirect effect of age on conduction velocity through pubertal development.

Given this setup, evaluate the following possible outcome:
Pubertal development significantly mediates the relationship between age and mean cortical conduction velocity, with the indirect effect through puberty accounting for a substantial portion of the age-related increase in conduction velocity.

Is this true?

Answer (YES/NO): YES